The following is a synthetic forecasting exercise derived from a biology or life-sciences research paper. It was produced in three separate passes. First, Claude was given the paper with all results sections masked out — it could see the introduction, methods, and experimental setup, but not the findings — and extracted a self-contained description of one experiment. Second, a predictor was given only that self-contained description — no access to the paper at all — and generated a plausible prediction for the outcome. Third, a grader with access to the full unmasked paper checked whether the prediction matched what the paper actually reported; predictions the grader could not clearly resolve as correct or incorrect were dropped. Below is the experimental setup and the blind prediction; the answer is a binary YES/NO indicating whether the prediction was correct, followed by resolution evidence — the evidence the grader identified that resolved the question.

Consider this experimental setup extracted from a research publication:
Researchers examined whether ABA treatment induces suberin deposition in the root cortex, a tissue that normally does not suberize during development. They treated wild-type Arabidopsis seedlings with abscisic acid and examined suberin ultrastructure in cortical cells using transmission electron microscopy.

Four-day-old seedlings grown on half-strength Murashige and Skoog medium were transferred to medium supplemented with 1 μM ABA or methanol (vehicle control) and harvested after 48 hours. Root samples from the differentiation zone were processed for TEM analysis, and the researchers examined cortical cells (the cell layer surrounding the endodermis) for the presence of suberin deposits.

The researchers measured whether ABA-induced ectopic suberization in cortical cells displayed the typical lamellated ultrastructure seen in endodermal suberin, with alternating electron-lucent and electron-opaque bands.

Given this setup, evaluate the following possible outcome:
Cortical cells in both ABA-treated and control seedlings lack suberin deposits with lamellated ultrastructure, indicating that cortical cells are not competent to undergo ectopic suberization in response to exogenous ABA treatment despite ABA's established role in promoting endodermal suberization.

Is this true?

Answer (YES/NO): NO